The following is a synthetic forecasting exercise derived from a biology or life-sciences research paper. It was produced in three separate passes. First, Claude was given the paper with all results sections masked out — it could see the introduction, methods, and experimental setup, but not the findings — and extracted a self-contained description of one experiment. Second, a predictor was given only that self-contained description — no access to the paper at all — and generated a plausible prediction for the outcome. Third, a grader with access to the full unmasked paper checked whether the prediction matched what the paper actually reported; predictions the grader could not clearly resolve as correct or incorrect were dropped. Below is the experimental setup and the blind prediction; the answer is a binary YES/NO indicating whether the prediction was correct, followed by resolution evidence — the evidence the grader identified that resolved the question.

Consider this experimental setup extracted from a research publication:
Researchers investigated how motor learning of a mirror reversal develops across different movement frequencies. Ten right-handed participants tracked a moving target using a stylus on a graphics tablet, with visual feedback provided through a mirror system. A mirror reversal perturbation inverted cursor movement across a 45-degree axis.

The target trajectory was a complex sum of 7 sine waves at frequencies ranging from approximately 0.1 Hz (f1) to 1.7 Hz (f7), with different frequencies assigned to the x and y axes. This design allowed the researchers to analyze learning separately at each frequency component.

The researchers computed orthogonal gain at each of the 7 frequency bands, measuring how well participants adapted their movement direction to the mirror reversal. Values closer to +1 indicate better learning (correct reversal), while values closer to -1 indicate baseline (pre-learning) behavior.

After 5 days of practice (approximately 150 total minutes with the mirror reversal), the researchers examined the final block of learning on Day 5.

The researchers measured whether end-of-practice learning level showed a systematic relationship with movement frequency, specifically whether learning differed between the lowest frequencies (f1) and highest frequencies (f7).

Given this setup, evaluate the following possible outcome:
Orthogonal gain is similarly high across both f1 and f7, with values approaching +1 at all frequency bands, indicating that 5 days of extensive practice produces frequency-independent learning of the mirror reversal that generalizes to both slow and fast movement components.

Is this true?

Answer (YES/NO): NO